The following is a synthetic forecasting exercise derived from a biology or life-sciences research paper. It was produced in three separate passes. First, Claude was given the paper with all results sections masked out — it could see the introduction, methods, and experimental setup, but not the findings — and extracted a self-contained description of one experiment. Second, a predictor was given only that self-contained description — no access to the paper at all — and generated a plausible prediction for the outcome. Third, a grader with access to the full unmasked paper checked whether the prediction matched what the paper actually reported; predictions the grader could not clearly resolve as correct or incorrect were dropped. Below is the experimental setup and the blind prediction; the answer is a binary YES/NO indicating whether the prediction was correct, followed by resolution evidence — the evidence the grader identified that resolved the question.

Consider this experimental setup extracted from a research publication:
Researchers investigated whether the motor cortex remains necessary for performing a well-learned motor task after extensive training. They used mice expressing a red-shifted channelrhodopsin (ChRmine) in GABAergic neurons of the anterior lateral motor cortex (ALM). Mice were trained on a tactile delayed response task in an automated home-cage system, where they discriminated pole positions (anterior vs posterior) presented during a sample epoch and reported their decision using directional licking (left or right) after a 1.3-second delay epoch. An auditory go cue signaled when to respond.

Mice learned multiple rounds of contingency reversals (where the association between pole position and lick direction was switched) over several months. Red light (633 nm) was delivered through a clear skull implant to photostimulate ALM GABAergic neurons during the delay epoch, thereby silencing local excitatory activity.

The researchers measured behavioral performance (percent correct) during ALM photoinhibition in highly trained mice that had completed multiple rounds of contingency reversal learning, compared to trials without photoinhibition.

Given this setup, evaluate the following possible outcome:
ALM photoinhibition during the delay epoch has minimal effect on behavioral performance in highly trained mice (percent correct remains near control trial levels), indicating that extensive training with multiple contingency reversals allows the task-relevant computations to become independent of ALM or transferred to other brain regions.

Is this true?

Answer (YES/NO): NO